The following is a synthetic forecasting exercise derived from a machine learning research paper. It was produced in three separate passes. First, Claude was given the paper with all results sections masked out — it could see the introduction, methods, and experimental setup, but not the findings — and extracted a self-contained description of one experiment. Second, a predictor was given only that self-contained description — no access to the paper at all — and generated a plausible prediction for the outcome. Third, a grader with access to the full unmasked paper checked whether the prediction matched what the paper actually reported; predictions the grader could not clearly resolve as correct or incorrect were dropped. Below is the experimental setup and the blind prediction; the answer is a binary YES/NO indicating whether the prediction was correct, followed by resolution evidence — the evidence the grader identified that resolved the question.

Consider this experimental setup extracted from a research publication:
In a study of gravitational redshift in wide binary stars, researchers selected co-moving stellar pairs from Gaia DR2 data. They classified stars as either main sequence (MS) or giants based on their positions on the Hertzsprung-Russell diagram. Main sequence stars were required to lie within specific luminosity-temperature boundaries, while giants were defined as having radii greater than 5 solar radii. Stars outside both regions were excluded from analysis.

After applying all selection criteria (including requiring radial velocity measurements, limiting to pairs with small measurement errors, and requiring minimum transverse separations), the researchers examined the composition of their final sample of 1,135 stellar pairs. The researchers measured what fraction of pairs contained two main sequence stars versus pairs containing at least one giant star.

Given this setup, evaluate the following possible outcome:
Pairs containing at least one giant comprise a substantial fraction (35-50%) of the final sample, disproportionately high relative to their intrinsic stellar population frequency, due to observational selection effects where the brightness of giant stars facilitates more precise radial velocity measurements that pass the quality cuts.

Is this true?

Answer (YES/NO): NO